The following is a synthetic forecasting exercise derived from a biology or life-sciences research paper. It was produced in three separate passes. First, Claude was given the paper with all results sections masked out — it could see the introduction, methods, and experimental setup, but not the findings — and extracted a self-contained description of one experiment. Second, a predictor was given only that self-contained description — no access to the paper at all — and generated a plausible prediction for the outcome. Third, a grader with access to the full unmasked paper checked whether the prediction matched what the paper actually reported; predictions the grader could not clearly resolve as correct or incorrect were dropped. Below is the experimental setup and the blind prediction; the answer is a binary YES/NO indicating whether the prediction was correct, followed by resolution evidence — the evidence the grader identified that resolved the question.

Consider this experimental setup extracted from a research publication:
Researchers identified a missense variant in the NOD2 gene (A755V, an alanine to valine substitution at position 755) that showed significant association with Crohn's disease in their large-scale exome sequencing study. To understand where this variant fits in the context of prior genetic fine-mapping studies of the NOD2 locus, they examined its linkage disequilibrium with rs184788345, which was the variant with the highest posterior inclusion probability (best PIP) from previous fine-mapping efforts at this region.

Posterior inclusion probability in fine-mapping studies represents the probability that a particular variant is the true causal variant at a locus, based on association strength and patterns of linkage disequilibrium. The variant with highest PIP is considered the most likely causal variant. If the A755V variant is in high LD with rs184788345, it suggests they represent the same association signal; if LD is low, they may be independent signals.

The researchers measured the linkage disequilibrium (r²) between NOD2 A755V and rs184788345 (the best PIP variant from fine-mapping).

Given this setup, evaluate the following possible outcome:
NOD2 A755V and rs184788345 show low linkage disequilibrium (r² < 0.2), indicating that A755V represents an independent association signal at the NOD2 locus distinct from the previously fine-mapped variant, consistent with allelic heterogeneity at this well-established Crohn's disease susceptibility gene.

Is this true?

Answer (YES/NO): NO